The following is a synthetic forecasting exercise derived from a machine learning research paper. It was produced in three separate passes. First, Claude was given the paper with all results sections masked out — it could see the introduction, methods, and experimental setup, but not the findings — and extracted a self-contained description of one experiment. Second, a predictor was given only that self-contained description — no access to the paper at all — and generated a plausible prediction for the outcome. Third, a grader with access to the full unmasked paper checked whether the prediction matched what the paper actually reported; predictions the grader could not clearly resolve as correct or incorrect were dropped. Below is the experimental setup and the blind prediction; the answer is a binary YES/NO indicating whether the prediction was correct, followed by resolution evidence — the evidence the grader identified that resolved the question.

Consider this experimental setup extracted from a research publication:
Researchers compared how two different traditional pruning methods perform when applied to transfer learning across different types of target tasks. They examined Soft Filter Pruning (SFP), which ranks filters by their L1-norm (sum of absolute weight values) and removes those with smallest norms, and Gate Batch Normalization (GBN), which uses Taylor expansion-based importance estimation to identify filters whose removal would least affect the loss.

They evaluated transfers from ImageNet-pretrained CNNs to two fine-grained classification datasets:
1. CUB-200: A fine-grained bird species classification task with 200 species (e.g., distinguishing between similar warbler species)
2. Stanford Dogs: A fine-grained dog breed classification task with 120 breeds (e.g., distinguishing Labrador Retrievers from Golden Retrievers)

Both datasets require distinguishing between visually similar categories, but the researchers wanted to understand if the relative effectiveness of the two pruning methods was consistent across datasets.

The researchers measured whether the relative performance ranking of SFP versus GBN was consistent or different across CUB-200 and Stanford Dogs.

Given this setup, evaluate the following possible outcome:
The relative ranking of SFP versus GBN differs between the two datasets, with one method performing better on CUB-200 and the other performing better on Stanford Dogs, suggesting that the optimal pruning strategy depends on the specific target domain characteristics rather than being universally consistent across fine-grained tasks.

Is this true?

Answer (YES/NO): YES